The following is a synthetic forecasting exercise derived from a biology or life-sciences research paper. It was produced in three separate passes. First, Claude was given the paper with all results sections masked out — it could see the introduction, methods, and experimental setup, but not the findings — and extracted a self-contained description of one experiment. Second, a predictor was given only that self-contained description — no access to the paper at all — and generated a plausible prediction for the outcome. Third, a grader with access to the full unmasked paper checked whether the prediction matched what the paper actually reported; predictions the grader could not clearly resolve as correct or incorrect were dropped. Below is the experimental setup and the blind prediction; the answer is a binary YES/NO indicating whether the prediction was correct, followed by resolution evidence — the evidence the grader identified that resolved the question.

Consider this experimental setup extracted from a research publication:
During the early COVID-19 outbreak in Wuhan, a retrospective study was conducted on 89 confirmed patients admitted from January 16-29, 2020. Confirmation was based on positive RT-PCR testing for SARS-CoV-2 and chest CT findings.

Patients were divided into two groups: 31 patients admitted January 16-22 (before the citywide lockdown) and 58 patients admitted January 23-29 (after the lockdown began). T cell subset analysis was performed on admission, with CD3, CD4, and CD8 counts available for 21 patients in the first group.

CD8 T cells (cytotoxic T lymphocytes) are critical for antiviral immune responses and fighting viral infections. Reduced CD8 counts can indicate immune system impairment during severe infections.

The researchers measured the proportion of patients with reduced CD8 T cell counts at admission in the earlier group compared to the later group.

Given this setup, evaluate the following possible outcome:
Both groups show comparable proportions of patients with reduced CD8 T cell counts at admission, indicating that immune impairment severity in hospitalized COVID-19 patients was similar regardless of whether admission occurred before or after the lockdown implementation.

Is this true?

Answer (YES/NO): NO